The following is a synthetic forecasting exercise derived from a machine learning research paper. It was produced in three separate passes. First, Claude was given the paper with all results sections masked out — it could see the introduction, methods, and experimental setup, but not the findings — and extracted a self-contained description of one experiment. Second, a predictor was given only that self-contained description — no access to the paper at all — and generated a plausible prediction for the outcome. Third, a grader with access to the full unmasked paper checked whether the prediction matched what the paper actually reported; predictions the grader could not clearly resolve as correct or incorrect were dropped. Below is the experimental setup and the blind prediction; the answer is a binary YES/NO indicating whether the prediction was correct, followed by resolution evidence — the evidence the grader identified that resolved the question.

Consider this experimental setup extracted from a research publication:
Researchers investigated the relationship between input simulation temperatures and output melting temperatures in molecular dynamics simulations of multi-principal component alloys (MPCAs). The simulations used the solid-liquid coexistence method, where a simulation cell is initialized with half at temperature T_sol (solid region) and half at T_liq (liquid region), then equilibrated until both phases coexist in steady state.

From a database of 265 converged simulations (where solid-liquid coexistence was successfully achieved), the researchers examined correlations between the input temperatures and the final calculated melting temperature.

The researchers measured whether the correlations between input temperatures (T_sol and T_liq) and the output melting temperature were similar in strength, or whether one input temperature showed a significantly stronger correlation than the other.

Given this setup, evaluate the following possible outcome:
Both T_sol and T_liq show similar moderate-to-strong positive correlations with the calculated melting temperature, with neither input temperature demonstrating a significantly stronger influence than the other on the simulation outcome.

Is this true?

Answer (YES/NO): YES